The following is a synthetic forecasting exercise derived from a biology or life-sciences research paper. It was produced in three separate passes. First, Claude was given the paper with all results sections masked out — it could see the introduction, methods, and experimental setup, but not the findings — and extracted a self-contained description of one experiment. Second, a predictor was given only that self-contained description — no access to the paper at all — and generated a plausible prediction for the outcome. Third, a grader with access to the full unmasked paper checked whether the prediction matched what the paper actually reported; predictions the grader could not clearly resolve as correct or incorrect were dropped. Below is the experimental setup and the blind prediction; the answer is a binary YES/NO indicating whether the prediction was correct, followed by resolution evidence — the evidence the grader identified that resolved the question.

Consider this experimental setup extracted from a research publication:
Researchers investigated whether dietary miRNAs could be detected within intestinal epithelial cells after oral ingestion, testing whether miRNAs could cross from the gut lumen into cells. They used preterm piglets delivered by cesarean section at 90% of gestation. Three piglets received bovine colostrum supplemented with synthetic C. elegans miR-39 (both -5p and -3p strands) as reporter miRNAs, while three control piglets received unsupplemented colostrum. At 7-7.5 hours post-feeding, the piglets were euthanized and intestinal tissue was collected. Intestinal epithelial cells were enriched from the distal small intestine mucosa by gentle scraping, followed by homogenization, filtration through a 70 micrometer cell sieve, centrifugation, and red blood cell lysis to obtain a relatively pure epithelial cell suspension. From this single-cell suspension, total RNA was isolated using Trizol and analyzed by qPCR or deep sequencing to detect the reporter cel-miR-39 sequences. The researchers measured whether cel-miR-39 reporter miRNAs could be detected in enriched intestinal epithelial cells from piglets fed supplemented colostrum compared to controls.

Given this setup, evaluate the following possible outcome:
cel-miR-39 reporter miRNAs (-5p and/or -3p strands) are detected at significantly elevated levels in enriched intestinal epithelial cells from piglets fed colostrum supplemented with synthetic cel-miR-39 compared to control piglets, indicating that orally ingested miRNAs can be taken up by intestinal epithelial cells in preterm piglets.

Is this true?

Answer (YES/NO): YES